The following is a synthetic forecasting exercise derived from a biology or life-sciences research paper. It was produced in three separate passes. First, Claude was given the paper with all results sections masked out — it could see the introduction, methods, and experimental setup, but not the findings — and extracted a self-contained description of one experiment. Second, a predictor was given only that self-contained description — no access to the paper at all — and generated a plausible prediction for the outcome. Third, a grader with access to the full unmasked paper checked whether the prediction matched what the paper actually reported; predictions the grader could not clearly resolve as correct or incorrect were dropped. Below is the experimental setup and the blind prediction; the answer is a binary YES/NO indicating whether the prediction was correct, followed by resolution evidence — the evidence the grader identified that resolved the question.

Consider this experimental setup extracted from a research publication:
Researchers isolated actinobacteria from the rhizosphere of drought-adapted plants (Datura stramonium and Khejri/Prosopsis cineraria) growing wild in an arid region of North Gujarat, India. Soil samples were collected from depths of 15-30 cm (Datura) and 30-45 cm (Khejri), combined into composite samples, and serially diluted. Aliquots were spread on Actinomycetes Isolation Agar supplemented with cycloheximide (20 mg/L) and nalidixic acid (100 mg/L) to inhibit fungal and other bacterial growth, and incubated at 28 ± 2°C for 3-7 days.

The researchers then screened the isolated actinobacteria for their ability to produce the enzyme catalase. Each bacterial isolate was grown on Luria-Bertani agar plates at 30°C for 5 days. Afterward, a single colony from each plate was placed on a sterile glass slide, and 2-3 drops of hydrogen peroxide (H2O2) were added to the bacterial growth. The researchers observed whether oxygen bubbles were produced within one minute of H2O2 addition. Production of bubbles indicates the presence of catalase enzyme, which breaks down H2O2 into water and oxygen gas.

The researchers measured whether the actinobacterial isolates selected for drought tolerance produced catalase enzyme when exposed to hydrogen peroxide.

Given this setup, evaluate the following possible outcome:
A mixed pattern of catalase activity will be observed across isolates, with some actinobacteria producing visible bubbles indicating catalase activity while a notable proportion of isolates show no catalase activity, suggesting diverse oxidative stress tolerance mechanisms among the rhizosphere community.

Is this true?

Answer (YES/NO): NO